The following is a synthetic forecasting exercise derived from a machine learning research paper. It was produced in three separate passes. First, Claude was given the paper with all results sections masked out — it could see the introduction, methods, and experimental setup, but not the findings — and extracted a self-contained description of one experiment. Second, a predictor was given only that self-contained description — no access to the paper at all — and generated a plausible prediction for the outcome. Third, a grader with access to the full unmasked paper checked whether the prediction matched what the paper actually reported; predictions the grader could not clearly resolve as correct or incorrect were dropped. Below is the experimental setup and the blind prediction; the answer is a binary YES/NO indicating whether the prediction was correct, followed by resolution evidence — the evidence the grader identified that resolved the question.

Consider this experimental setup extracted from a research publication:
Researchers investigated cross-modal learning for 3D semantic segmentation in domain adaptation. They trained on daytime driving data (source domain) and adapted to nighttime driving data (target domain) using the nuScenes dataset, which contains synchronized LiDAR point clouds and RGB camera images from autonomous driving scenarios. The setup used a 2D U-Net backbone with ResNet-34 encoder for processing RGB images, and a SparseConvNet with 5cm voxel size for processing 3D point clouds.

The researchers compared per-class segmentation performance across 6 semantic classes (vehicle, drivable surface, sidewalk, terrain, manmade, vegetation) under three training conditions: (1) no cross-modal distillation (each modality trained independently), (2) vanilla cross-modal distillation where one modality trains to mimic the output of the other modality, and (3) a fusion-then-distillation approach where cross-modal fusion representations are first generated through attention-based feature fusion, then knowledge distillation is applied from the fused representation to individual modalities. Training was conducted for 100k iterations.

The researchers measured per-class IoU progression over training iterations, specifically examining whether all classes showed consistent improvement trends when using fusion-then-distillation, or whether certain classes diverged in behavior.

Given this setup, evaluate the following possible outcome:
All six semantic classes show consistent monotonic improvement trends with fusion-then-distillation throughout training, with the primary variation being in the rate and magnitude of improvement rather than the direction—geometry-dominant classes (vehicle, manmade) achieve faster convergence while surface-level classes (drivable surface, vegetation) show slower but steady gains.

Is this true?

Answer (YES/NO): NO